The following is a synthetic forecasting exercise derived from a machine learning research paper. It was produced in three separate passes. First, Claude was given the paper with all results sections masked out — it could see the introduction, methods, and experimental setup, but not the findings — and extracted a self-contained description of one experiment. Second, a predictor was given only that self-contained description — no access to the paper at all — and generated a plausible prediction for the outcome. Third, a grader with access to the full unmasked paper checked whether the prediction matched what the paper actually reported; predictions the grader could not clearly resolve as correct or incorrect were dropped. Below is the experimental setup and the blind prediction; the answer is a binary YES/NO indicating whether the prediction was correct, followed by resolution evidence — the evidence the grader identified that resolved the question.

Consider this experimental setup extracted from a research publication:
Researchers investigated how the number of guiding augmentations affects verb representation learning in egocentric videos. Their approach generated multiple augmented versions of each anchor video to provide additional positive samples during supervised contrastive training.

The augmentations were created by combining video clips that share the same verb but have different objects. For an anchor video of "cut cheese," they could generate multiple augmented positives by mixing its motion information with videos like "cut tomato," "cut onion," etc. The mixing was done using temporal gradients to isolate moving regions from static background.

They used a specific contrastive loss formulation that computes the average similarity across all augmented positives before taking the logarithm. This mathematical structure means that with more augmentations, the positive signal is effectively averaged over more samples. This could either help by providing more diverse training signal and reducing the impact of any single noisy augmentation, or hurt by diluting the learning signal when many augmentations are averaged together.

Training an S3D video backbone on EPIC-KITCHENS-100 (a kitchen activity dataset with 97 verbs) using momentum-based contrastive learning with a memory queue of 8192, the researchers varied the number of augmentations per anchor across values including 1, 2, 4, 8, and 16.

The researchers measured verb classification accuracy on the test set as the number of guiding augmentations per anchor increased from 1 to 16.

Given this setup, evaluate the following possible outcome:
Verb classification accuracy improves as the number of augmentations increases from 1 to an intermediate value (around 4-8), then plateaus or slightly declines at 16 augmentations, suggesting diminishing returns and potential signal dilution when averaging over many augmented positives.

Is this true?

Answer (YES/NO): YES